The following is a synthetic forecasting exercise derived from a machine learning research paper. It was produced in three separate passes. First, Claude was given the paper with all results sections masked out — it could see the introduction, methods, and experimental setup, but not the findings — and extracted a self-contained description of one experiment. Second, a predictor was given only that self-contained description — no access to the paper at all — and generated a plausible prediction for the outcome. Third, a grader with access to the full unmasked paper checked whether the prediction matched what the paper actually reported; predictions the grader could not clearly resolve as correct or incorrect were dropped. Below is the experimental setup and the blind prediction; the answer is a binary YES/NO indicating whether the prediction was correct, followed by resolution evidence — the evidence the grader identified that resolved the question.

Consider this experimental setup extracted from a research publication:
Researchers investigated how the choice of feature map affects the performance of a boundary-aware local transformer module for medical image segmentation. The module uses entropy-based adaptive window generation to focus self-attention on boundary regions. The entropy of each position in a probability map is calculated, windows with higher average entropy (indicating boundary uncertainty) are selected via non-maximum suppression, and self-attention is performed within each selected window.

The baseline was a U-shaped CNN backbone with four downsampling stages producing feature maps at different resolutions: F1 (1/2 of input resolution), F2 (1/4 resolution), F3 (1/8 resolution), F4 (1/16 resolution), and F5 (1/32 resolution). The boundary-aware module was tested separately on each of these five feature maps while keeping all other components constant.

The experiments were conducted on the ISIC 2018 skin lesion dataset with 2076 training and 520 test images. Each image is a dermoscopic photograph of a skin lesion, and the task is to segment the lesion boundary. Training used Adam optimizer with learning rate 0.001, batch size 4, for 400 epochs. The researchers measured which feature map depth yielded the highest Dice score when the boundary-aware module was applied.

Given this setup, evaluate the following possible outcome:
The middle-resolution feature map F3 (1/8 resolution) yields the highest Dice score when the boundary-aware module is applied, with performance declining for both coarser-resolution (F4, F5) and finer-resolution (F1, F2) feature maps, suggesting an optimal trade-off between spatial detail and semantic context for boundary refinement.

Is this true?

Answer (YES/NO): NO